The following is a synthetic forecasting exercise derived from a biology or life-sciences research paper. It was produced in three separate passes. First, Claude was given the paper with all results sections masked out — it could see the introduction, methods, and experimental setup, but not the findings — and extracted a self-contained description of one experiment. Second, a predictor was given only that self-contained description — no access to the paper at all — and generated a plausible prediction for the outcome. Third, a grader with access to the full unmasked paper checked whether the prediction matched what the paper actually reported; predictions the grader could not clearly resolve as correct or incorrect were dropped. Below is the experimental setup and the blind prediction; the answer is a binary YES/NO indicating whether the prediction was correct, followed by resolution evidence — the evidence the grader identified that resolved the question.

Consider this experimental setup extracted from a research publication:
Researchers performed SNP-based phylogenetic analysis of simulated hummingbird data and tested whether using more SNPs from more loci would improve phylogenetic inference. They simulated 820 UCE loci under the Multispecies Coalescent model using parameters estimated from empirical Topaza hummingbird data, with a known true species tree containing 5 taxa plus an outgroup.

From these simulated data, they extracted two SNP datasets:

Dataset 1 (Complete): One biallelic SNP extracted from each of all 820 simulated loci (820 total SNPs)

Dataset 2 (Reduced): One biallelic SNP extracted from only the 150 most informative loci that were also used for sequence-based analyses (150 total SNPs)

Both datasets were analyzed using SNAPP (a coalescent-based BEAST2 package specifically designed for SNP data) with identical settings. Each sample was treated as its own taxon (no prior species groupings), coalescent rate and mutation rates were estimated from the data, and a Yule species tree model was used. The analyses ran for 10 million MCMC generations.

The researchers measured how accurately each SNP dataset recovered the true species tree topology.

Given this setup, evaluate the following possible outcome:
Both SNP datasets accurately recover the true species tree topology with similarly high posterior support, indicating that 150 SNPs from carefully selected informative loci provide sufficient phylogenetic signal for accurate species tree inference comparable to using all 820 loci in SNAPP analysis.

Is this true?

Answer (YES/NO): NO